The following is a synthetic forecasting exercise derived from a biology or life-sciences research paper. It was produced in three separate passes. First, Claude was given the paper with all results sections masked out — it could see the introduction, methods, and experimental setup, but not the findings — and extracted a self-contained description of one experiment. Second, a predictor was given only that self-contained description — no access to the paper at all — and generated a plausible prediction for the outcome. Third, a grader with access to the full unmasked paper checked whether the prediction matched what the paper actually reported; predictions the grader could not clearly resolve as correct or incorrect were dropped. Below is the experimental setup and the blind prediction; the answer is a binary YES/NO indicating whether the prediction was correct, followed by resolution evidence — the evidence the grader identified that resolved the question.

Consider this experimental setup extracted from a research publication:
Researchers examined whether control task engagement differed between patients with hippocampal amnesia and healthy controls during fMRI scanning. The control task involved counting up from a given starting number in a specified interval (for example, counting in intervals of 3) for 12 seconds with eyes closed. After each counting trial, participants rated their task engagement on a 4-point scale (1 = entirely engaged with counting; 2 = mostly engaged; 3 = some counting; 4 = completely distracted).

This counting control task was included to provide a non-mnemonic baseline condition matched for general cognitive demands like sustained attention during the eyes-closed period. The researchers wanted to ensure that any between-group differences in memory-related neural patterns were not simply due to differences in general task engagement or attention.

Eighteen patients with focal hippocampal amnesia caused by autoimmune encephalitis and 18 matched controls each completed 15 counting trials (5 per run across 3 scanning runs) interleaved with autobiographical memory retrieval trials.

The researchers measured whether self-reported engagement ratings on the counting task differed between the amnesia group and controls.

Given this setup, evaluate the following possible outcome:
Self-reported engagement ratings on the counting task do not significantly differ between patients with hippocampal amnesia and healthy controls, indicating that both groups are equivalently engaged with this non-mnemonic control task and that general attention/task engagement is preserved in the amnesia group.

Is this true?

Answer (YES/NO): YES